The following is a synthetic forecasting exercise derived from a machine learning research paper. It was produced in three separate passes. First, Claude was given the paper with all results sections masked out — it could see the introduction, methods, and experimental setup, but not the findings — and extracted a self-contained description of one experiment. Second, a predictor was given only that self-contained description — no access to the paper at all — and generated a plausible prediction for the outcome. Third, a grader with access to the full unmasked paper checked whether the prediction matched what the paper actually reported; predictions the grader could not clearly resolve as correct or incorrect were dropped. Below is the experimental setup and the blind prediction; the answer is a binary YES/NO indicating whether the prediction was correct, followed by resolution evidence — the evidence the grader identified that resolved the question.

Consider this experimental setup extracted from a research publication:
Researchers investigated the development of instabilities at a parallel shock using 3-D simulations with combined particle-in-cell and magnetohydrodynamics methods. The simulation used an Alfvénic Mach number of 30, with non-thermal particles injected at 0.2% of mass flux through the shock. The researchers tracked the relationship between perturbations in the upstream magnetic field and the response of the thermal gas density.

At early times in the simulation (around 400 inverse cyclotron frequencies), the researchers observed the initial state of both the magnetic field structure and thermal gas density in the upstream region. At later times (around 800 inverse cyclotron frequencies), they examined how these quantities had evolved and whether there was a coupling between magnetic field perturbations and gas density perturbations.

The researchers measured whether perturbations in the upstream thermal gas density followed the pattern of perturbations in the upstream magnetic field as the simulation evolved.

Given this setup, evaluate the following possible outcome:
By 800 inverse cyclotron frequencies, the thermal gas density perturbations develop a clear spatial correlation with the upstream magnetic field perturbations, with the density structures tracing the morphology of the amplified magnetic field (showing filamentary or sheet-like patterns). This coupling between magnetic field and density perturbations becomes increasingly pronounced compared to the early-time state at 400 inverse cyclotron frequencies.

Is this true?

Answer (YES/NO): YES